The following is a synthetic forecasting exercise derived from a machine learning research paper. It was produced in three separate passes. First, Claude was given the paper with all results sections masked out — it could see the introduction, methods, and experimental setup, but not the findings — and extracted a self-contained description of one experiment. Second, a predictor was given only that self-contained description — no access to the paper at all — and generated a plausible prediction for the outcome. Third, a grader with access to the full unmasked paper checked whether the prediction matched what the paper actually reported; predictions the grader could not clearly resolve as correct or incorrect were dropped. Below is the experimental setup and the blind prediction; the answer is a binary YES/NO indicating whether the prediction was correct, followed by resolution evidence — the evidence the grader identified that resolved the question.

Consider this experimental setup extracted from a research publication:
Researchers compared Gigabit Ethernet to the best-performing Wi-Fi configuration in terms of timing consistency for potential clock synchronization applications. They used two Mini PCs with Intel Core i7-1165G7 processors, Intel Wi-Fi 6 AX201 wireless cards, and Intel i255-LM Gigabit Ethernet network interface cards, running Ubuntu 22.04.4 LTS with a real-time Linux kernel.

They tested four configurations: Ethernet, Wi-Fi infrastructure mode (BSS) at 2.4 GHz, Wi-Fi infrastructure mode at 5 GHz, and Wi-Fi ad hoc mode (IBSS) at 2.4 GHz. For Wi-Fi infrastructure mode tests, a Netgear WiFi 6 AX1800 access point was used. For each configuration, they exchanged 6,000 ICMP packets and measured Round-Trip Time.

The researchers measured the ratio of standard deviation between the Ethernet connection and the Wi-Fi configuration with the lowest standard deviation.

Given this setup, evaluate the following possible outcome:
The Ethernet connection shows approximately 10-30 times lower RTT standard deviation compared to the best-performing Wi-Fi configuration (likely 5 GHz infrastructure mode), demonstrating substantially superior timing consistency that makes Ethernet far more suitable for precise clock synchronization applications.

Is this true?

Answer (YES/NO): YES